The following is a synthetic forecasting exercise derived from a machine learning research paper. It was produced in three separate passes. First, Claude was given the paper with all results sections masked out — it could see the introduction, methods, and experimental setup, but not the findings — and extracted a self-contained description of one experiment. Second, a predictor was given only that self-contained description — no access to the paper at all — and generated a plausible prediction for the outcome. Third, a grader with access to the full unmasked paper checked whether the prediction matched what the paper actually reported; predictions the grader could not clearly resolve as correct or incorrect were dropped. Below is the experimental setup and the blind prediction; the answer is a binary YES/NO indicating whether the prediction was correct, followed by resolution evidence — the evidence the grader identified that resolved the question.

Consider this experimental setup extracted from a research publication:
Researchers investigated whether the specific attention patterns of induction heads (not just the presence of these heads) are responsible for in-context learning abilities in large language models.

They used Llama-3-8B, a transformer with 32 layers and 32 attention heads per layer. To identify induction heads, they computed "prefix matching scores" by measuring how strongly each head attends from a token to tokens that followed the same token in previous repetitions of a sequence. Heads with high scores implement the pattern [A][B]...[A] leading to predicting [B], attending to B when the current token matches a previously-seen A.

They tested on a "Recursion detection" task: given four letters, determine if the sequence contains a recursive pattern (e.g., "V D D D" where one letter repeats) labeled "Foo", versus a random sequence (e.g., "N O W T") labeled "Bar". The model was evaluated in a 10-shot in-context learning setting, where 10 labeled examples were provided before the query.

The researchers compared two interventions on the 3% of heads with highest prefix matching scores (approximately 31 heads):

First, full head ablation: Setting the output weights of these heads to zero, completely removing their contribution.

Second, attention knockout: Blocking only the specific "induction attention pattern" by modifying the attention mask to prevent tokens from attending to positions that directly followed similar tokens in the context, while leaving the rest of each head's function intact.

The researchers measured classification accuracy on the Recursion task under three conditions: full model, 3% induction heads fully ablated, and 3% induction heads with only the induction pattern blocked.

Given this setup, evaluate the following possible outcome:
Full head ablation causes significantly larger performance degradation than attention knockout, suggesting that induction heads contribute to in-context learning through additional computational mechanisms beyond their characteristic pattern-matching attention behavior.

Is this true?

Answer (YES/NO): NO